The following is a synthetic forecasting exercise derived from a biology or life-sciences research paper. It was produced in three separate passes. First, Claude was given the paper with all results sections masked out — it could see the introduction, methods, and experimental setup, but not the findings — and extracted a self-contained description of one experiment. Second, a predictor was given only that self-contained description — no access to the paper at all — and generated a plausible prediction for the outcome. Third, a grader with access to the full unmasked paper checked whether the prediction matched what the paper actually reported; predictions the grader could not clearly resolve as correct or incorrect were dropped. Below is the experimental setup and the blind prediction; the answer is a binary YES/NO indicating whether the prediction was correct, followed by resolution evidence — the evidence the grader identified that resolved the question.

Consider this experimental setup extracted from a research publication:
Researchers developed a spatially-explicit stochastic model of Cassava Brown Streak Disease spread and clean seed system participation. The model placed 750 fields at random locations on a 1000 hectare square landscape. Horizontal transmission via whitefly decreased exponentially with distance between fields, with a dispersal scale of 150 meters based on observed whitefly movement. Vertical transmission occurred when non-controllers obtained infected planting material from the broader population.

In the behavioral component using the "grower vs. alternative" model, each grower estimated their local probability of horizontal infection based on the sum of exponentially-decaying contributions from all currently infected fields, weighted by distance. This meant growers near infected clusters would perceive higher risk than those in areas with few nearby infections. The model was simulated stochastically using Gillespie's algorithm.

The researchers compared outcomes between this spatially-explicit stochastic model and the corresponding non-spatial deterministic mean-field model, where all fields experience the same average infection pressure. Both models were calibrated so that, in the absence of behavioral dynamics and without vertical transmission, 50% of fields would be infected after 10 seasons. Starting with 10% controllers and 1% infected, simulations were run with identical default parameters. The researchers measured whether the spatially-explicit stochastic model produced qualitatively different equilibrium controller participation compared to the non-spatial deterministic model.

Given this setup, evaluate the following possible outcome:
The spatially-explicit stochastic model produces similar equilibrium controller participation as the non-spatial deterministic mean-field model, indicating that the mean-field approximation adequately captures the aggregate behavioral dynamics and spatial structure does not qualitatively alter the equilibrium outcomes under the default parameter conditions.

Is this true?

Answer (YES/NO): YES